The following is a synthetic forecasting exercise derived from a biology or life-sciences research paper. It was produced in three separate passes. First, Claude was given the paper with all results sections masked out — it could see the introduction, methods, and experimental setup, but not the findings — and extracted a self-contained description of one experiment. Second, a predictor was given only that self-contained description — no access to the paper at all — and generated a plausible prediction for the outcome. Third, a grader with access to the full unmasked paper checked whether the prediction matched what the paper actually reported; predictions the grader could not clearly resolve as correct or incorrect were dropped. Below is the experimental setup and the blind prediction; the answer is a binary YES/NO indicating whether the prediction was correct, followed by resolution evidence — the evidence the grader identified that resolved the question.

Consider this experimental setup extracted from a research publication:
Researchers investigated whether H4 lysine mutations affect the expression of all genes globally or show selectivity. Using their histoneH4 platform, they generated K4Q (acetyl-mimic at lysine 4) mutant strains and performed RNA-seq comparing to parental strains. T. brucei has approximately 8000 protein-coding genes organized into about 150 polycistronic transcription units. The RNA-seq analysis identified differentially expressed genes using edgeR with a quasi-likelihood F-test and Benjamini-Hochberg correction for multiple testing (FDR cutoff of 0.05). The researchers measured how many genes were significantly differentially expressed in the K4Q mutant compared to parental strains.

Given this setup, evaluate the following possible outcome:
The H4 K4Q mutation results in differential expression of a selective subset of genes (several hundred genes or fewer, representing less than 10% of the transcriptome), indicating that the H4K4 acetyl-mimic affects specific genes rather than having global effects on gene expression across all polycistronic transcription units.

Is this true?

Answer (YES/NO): NO